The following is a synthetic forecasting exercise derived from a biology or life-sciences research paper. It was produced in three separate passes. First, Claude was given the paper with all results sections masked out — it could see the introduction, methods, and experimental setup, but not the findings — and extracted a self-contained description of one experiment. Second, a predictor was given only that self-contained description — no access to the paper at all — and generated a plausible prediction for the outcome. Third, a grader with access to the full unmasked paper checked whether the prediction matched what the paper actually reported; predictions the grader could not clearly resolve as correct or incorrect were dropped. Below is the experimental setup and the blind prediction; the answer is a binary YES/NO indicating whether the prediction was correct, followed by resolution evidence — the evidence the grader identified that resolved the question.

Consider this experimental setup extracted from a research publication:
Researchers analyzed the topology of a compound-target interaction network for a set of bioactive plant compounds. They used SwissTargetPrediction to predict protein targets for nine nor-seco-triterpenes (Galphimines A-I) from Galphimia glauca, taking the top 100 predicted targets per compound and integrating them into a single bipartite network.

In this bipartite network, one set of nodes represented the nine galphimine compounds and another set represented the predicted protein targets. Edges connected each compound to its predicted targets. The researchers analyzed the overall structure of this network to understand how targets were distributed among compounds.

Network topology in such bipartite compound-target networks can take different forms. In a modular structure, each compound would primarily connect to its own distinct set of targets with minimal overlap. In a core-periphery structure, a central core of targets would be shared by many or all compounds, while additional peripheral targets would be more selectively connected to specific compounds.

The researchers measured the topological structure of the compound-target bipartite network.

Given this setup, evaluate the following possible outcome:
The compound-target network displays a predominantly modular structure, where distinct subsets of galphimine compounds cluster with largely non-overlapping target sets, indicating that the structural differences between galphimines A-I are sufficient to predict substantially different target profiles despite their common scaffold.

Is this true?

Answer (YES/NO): NO